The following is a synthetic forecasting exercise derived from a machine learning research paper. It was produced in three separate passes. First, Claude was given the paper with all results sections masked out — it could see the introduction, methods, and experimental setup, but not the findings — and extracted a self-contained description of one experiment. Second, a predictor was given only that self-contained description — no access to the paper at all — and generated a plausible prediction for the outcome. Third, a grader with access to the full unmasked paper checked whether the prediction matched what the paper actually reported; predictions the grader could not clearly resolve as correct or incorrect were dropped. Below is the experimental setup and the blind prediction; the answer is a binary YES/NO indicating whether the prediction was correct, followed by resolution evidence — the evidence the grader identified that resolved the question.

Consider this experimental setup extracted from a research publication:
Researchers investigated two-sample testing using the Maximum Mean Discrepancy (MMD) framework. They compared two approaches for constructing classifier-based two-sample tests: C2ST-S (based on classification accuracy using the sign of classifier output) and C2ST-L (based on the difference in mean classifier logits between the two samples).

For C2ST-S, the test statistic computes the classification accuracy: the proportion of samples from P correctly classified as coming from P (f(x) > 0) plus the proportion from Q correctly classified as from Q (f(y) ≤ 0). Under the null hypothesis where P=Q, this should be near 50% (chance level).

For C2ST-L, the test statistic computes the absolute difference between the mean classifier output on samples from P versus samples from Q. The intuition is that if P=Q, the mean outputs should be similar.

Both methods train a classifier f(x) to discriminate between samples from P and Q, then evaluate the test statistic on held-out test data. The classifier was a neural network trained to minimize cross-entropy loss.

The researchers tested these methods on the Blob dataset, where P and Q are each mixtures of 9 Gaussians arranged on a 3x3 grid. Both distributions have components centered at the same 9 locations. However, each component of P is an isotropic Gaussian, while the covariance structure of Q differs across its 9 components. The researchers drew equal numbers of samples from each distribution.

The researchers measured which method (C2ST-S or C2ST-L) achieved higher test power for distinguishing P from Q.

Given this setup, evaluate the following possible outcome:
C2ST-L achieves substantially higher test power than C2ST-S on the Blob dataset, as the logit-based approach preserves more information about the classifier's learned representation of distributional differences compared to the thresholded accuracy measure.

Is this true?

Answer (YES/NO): YES